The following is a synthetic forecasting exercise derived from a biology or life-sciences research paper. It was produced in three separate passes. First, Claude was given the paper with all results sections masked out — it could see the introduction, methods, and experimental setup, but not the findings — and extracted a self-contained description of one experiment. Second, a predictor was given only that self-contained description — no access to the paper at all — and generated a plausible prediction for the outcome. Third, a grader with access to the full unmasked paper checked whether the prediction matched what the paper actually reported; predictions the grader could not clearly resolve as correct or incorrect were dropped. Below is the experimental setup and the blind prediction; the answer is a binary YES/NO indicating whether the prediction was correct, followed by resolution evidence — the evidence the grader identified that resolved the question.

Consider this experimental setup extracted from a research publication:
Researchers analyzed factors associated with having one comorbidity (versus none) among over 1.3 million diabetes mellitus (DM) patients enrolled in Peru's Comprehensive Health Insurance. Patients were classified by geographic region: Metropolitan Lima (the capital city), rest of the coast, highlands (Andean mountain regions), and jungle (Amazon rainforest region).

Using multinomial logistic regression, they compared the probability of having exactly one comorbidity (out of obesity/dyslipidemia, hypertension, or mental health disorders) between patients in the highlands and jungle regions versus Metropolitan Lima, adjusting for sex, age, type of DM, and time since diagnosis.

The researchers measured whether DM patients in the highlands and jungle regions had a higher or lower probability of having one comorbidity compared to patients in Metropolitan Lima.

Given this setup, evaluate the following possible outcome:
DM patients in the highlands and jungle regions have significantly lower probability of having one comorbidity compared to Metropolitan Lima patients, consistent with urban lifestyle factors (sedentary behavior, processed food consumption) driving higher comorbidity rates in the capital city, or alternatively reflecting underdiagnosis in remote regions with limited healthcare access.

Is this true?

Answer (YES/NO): YES